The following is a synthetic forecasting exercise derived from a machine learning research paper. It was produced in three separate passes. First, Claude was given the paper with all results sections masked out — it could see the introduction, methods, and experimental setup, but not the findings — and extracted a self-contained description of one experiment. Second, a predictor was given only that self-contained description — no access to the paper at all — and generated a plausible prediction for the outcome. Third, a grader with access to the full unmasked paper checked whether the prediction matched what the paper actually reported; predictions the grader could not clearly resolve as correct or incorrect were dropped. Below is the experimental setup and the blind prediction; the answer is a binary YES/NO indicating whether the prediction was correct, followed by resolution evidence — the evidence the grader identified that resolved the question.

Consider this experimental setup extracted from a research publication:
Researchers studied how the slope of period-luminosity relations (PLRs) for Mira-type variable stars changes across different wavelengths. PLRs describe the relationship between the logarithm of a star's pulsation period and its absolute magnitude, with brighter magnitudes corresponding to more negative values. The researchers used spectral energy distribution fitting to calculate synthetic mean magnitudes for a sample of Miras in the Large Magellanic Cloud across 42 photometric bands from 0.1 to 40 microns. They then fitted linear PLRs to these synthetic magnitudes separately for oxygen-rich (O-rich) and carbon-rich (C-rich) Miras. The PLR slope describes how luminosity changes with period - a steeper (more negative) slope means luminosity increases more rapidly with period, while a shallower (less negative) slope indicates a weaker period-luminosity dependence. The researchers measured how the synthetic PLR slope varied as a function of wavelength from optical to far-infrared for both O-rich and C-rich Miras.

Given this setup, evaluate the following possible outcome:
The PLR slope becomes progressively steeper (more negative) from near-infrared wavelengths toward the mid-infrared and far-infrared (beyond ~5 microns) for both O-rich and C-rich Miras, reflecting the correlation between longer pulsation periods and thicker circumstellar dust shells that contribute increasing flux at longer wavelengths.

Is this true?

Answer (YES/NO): NO